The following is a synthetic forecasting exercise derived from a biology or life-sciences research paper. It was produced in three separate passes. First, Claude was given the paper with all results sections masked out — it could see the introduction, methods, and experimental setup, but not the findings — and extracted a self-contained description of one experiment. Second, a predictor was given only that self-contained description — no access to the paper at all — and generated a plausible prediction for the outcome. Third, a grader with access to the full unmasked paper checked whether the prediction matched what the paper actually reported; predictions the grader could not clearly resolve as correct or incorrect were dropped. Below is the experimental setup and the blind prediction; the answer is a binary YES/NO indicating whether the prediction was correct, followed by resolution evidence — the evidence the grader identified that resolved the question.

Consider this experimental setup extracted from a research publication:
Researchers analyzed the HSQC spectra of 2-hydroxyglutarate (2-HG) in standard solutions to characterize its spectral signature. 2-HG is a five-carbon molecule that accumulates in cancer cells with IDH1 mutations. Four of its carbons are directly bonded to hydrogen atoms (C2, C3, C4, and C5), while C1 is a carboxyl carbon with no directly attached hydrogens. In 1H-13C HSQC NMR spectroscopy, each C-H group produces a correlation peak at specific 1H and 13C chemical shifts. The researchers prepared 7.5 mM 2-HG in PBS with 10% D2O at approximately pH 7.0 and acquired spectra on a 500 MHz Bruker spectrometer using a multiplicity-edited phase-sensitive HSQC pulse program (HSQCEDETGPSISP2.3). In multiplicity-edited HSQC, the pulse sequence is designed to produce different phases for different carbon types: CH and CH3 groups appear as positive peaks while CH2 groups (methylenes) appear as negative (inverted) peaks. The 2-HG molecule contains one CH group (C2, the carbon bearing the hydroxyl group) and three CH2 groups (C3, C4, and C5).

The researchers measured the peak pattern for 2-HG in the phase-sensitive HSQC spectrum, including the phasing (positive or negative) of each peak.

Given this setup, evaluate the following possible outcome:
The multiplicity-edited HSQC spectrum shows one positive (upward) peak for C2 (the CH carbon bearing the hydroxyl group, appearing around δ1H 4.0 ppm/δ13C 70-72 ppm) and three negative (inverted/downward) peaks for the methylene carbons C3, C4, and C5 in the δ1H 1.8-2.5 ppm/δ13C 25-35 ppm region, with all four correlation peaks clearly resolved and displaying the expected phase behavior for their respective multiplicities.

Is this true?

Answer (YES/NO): NO